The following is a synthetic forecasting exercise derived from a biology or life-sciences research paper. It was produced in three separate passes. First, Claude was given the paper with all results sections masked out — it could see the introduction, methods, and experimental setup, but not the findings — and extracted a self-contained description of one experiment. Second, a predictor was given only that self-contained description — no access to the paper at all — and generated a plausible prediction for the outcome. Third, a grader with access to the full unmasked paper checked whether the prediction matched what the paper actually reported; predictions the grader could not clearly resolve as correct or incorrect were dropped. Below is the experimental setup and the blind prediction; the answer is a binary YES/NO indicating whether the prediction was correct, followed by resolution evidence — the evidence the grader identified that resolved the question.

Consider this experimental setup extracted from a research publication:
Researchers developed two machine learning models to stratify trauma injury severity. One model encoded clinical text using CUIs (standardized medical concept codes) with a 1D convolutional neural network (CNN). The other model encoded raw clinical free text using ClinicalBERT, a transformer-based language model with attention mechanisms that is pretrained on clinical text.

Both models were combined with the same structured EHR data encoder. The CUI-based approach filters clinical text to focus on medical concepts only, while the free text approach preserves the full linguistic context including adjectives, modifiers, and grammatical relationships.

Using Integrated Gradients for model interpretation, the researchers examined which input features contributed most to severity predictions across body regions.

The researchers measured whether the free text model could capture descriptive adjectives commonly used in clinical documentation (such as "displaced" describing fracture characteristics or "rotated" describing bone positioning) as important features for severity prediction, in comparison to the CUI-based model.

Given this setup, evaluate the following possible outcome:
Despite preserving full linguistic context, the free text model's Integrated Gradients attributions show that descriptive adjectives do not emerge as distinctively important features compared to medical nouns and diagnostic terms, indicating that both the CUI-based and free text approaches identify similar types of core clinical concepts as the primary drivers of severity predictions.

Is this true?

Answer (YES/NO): NO